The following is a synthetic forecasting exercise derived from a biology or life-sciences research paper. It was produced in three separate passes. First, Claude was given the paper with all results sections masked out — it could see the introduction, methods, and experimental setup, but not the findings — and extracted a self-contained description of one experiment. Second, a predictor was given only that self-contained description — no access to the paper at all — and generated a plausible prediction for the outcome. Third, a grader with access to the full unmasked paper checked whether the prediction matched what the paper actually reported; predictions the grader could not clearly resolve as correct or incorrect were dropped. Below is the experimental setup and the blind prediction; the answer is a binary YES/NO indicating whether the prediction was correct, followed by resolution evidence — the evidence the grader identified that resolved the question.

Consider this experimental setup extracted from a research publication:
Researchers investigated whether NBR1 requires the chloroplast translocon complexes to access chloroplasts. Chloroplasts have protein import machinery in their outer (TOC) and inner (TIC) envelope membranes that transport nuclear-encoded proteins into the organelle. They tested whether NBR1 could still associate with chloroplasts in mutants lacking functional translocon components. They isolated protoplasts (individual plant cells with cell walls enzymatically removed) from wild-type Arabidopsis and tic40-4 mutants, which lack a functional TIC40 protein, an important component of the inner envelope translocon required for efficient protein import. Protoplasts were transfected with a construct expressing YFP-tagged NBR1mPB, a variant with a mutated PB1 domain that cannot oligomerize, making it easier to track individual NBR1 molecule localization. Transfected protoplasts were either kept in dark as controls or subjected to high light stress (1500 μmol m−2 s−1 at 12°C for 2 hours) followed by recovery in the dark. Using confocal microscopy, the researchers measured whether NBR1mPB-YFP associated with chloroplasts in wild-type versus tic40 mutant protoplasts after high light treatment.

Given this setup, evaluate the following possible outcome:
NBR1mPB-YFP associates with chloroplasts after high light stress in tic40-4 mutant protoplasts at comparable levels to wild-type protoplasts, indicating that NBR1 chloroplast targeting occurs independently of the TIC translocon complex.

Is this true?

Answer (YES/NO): NO